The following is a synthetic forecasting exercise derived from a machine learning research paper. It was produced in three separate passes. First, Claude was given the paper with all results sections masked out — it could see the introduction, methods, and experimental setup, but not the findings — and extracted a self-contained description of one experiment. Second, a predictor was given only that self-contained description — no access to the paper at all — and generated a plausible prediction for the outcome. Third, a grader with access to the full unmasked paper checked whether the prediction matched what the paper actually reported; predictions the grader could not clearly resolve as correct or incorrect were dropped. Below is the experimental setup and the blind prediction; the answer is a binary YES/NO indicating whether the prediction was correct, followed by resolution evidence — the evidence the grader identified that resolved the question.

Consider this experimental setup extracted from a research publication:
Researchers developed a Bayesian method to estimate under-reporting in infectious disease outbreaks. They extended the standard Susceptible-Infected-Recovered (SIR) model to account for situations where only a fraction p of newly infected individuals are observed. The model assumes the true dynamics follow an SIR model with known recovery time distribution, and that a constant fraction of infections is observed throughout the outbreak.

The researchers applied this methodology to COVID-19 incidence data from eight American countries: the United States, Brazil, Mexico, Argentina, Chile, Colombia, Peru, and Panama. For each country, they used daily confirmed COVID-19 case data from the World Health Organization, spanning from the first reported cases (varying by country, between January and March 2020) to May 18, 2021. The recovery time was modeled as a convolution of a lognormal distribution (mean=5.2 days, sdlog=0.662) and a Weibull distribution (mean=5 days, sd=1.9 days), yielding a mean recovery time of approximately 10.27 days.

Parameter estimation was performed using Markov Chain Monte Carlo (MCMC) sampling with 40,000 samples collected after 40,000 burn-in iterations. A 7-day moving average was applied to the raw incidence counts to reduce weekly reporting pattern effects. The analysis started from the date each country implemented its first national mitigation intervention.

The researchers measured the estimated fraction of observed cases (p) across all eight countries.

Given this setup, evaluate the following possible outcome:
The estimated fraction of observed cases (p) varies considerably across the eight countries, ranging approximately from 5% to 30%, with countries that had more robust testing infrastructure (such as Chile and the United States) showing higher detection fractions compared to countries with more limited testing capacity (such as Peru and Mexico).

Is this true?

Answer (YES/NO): NO